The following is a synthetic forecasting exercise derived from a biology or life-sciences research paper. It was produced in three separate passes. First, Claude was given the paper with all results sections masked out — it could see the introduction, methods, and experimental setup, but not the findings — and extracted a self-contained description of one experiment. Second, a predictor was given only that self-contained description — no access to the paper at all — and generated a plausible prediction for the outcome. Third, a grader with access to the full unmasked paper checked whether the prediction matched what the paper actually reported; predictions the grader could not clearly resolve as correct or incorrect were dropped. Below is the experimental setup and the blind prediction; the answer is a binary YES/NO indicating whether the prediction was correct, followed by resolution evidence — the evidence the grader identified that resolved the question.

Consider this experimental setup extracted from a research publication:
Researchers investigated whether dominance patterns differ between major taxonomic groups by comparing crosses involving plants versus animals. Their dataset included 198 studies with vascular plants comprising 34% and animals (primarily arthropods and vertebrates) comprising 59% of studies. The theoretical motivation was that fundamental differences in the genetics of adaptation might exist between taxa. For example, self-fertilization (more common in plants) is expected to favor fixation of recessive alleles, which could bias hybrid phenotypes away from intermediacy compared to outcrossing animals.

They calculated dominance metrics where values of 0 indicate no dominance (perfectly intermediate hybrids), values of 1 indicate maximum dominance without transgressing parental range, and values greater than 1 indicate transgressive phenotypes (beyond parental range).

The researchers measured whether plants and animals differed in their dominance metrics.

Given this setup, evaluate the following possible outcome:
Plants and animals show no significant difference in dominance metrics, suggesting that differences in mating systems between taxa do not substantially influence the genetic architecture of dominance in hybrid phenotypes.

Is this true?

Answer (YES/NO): YES